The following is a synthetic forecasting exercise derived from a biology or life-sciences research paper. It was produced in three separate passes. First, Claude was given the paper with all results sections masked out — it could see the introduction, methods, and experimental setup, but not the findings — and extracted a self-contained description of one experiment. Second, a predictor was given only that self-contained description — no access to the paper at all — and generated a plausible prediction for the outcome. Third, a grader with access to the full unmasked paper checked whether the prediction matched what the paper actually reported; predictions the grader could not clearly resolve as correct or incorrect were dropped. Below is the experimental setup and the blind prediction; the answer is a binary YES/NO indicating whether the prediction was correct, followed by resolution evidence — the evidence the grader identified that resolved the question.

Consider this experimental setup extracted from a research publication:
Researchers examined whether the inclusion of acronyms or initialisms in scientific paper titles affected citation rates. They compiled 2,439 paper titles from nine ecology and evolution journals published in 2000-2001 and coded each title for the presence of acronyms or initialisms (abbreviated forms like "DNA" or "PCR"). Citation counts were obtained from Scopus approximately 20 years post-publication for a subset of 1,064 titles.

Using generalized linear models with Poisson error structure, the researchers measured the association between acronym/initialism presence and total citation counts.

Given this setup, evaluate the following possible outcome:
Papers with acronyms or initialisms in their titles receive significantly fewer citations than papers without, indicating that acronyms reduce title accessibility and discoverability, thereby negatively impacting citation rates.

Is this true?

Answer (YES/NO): YES